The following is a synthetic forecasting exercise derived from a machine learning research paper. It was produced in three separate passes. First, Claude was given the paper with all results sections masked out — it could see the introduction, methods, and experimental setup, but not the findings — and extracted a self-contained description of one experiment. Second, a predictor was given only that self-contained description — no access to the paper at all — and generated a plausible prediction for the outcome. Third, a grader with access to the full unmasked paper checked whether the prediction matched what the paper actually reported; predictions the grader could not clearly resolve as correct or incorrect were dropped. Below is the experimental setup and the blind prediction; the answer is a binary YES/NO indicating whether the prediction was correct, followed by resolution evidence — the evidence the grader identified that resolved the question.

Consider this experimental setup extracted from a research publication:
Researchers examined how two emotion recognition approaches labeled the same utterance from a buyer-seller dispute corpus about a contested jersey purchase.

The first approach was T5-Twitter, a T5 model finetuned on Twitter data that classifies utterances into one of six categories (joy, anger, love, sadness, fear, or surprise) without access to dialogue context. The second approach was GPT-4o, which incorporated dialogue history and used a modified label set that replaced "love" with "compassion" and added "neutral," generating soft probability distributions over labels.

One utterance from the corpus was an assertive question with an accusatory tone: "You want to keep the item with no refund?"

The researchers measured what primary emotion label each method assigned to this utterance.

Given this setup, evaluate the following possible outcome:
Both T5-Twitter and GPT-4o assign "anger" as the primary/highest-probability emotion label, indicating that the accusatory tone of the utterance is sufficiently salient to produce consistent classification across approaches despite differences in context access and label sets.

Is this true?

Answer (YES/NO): NO